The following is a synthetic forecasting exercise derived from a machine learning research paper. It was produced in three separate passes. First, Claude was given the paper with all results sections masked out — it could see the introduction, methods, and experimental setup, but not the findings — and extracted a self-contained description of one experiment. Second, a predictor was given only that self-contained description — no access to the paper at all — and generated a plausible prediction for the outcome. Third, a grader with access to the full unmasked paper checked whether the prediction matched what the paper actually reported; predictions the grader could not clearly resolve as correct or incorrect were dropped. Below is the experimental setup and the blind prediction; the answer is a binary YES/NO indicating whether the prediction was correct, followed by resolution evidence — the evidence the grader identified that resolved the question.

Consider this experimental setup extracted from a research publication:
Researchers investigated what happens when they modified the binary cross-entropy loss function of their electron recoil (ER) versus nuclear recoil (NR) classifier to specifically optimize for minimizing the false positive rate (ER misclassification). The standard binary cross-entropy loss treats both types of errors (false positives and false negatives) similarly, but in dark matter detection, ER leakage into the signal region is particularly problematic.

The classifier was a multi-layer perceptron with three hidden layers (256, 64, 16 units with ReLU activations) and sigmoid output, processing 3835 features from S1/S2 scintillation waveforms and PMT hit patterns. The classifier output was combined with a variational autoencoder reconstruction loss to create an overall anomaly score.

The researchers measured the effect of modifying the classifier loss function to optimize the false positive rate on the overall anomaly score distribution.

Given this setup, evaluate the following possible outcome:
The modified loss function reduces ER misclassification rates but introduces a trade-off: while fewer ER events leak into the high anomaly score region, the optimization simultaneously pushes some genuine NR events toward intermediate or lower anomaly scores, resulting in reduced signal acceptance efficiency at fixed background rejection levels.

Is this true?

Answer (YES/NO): YES